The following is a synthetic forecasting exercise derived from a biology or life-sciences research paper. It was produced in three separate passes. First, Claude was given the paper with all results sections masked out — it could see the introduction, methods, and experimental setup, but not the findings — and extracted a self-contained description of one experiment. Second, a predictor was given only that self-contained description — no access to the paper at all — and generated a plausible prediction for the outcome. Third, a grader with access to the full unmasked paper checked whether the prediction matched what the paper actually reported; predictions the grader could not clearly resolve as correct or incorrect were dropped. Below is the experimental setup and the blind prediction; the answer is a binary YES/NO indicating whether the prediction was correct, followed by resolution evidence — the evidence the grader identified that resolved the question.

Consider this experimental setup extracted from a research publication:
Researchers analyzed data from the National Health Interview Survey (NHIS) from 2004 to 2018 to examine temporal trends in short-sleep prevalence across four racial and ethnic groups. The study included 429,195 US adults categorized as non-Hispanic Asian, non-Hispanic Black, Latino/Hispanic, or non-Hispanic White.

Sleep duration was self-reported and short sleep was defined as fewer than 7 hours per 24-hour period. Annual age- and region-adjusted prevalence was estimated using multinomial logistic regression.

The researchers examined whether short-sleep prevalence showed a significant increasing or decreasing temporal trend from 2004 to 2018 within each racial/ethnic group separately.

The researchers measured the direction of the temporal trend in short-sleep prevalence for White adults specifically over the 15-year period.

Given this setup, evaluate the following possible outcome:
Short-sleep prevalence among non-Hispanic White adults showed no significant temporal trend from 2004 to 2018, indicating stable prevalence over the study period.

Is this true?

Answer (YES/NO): NO